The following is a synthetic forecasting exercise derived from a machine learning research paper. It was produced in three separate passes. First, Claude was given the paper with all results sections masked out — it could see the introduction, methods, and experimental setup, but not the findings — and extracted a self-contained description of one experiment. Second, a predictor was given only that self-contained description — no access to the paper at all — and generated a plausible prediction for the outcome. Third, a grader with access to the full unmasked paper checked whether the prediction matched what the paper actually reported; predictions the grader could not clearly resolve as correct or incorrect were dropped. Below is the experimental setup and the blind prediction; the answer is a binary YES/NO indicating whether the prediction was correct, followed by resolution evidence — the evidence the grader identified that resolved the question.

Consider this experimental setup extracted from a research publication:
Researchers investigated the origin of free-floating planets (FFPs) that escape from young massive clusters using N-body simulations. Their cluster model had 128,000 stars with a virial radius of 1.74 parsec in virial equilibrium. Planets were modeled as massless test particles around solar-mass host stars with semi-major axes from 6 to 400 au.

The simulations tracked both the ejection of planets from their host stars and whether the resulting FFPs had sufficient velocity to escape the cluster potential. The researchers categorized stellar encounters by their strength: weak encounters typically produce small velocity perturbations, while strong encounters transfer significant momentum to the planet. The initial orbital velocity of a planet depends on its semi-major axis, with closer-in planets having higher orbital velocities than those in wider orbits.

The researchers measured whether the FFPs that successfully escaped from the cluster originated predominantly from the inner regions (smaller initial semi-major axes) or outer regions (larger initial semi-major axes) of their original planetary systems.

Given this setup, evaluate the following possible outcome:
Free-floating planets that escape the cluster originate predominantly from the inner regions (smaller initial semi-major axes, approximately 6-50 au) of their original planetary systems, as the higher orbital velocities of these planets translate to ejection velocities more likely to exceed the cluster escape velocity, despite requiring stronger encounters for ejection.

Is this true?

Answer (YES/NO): YES